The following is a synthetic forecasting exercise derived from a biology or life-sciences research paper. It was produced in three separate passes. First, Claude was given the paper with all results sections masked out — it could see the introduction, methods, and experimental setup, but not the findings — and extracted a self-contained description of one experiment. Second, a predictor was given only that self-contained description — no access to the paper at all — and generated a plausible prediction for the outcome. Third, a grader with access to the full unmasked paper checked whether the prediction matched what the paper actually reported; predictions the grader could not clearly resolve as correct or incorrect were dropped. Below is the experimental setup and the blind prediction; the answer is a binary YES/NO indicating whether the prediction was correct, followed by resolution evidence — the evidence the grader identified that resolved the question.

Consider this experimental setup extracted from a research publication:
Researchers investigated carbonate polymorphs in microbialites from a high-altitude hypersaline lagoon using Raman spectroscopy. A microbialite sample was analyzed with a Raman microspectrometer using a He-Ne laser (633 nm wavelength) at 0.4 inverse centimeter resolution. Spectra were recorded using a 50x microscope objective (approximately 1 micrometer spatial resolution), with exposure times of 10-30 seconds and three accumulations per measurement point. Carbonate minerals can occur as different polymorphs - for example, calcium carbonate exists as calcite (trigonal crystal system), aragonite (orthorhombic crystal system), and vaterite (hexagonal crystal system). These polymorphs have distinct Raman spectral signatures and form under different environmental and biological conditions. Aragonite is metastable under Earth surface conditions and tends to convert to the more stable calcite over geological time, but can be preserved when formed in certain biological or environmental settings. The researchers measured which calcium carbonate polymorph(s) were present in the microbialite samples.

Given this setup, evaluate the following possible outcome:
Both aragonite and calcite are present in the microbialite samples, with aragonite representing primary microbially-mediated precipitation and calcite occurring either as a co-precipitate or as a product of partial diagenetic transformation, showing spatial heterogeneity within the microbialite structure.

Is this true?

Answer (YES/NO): NO